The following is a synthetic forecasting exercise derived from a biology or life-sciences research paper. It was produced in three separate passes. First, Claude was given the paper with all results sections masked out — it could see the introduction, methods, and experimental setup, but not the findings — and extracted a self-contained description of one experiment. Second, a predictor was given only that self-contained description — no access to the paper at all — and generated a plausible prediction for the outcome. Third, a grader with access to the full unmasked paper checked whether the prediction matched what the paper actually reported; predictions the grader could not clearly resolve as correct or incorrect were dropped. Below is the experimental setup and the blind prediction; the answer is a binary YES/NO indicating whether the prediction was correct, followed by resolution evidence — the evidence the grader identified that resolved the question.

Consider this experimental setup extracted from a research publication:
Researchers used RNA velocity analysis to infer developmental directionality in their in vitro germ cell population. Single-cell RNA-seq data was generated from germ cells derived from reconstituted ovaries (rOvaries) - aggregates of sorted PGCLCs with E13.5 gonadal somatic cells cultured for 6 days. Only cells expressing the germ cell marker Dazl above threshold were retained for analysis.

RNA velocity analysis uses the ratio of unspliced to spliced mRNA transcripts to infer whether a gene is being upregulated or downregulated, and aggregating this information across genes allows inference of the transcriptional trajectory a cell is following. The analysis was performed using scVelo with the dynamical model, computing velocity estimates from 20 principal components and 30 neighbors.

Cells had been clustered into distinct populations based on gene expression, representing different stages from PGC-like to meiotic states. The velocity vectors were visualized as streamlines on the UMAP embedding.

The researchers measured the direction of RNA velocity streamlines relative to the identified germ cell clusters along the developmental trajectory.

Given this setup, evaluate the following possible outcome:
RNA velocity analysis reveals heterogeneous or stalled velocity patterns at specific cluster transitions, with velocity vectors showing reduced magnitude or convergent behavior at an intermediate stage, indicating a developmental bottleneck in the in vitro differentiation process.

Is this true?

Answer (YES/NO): NO